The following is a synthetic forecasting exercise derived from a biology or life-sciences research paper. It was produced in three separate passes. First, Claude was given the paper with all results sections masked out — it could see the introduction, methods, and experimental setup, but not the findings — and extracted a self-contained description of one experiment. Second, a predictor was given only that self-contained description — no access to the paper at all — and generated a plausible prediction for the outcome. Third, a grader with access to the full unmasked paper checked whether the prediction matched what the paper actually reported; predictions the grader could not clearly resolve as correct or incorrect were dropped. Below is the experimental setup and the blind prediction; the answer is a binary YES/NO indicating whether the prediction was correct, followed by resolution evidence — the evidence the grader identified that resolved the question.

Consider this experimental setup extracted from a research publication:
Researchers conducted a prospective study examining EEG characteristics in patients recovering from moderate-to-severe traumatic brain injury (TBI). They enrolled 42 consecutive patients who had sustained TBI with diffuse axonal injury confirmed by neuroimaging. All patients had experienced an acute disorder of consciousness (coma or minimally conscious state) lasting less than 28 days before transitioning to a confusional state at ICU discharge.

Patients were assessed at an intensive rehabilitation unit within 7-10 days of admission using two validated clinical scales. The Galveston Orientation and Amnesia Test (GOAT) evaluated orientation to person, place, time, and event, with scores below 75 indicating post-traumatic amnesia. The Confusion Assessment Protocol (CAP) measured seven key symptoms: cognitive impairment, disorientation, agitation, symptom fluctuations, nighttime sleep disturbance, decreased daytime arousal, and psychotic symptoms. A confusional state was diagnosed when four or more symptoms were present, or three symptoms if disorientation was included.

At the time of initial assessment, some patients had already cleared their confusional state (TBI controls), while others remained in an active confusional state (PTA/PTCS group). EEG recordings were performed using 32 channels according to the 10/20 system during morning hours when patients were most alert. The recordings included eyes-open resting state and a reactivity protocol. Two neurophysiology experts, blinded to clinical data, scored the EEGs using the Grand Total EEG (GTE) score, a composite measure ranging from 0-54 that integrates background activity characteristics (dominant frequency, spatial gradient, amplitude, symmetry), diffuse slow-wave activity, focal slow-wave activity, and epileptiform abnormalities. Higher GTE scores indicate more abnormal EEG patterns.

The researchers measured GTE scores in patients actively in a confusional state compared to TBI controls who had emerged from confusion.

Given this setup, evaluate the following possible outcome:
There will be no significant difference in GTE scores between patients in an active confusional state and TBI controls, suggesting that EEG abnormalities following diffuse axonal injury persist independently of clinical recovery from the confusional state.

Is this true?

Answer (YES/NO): NO